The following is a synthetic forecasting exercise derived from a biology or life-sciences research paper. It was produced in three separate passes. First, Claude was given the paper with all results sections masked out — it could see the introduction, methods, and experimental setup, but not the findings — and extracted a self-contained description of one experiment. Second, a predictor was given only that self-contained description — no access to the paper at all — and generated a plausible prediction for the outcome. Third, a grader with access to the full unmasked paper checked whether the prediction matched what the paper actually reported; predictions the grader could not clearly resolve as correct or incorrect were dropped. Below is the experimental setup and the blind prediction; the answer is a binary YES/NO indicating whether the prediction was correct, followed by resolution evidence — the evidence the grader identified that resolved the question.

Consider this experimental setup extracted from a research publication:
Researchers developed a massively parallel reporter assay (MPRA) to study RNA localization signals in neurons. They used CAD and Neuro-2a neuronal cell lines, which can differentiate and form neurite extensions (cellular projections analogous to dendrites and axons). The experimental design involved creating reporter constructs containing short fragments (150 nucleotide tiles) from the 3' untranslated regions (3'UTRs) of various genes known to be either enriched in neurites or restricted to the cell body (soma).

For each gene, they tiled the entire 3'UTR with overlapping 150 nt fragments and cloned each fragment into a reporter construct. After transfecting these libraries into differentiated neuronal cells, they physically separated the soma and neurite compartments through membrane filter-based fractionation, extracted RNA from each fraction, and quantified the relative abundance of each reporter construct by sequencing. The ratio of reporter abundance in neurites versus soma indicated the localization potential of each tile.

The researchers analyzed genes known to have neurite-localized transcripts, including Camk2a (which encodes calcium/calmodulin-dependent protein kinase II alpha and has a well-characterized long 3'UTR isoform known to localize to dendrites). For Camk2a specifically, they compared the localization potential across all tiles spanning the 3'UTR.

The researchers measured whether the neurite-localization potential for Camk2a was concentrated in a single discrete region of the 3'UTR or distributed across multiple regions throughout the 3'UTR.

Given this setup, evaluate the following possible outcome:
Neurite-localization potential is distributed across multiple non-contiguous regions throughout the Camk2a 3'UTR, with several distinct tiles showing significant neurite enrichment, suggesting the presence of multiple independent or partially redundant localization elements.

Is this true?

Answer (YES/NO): NO